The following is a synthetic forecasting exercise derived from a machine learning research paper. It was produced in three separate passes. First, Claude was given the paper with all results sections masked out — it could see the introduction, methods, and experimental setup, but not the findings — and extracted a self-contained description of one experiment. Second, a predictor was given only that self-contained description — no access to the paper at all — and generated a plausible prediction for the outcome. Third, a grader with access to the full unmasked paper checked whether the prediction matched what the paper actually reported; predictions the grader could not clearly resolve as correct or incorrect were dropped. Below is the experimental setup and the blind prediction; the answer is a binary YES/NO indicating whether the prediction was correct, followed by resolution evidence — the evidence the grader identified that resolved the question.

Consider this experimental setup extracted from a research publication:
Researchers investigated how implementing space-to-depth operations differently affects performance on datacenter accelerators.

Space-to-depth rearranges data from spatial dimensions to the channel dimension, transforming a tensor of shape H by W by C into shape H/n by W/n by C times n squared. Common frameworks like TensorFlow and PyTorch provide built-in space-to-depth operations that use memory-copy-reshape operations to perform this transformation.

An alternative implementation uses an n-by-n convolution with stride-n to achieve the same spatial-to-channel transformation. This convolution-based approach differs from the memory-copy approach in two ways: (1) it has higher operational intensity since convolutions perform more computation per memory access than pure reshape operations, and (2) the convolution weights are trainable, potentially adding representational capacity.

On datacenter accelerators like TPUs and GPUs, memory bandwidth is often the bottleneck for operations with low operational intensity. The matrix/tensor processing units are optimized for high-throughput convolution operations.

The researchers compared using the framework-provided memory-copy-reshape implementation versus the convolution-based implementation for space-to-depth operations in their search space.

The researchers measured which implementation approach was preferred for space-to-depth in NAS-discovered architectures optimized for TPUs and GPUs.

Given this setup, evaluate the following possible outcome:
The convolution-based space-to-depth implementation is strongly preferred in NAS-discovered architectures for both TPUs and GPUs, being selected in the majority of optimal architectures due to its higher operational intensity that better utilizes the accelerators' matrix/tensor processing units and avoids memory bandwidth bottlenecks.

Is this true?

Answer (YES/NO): NO